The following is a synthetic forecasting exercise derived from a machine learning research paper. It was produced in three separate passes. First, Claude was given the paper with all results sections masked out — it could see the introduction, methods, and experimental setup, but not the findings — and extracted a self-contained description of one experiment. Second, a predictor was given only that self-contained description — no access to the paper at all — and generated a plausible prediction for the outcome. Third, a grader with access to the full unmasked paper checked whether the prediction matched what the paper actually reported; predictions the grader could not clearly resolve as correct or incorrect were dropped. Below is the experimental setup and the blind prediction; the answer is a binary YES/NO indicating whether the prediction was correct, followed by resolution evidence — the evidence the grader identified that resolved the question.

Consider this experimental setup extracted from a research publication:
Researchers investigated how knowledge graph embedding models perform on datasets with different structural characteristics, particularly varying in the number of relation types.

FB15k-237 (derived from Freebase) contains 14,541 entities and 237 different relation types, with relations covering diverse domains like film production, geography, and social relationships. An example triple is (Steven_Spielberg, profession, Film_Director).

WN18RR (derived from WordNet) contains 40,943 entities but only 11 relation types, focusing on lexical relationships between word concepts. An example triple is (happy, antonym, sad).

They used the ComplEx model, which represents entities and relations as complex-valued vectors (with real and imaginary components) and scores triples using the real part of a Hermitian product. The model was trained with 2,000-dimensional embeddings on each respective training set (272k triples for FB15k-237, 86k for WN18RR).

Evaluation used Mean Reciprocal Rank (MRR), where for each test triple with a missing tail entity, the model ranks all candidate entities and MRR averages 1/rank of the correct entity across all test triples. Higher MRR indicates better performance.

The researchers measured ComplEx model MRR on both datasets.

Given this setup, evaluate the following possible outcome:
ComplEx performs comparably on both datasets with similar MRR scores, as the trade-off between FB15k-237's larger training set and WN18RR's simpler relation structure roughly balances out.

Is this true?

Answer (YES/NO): NO